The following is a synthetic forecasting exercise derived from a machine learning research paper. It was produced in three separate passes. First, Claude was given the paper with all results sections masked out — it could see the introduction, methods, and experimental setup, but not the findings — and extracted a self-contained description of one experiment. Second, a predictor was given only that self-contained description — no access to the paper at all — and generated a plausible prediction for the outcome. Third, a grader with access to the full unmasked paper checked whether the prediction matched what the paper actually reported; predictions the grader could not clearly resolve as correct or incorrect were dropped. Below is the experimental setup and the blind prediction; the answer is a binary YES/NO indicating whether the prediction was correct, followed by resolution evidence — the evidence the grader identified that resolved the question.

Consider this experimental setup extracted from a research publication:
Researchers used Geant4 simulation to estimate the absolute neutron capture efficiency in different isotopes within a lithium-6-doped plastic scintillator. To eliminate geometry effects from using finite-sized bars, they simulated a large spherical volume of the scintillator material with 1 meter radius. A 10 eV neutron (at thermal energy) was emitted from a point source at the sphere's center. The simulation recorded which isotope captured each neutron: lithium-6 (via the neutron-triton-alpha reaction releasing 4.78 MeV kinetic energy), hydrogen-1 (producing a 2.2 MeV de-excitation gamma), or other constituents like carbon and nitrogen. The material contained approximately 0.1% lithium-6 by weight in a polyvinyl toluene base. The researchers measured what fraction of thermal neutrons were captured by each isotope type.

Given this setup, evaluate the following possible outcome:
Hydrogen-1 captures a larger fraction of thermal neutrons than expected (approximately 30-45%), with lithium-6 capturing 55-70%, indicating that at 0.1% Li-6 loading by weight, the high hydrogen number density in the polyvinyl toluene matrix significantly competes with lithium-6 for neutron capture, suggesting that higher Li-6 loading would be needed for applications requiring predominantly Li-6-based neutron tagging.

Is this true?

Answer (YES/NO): NO